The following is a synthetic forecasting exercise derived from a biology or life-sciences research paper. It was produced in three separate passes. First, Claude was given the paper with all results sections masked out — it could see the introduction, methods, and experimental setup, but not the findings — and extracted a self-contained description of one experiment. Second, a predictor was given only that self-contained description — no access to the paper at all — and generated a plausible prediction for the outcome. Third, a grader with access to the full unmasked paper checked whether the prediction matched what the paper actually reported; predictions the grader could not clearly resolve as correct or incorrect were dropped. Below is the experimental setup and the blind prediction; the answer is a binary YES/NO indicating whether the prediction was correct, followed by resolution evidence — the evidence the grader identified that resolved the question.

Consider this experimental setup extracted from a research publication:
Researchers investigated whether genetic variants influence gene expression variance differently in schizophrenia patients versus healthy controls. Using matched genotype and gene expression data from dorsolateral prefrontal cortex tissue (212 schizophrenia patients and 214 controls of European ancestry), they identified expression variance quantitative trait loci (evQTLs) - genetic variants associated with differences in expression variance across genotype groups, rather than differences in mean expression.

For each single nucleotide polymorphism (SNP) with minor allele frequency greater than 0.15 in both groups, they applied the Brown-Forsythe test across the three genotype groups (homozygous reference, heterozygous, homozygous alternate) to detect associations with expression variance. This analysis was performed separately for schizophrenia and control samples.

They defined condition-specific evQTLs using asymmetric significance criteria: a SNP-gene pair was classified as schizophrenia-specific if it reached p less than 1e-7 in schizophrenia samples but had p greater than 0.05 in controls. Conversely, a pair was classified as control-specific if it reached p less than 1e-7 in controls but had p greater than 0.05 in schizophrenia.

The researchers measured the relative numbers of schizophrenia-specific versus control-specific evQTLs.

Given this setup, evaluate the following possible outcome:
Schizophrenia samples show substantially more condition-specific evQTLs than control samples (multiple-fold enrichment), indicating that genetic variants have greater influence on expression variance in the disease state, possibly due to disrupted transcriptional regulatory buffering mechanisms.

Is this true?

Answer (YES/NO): NO